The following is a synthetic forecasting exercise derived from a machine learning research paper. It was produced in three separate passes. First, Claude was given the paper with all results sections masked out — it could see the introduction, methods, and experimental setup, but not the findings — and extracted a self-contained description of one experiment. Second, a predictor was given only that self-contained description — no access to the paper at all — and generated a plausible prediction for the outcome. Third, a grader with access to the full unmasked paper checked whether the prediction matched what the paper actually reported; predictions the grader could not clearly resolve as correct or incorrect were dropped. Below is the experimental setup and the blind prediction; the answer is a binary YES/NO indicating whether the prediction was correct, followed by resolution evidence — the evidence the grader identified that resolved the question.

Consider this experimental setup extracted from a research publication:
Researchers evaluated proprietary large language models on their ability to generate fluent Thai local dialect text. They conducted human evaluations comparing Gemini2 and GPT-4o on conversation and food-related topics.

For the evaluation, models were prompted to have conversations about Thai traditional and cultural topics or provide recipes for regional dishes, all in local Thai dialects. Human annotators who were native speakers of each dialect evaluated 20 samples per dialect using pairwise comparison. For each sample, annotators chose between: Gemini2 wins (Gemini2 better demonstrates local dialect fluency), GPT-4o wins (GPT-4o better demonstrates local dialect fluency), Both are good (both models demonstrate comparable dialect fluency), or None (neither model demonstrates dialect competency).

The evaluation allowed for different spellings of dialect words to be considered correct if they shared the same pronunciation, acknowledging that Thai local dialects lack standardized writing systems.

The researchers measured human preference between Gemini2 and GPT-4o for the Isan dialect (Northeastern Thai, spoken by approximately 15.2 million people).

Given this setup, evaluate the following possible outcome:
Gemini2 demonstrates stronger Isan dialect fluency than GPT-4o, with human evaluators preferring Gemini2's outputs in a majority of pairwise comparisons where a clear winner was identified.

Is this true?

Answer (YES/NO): YES